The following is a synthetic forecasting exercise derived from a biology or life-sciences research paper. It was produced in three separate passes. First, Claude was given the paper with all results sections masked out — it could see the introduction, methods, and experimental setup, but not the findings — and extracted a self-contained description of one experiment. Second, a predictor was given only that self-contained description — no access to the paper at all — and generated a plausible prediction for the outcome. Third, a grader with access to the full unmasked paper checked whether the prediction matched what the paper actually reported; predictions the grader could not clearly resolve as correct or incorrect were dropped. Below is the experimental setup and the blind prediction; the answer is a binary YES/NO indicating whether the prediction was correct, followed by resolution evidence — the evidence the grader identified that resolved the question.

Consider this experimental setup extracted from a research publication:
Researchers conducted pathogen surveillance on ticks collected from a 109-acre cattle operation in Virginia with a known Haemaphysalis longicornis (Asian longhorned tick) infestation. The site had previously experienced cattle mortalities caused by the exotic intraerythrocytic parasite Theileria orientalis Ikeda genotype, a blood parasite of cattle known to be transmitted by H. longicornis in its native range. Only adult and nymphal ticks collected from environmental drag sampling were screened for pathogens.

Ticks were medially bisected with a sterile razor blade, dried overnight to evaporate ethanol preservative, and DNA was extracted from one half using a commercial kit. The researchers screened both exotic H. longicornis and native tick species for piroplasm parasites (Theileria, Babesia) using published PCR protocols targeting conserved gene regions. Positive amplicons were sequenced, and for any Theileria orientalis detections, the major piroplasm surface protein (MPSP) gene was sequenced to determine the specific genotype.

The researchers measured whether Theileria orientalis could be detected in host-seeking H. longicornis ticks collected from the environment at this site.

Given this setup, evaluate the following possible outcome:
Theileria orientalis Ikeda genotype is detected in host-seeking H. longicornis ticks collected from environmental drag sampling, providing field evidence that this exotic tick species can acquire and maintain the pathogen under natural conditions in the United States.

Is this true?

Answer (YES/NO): YES